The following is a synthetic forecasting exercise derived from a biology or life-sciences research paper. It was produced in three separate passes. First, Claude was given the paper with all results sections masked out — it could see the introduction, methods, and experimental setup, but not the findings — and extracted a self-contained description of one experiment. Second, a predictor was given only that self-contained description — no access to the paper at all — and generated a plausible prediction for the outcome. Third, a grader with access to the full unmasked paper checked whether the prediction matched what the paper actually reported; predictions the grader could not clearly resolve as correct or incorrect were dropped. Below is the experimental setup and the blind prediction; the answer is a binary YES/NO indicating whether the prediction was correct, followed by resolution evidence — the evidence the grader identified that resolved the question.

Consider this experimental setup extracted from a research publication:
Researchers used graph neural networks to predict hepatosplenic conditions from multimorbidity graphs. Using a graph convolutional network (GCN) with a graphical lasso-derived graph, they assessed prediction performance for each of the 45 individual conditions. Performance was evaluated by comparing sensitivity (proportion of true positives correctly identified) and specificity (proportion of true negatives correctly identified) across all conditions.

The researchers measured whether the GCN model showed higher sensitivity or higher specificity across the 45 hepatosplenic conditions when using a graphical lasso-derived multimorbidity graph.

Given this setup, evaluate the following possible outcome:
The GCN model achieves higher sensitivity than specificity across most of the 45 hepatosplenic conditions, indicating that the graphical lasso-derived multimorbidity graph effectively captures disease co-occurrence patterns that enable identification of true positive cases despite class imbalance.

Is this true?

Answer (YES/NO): YES